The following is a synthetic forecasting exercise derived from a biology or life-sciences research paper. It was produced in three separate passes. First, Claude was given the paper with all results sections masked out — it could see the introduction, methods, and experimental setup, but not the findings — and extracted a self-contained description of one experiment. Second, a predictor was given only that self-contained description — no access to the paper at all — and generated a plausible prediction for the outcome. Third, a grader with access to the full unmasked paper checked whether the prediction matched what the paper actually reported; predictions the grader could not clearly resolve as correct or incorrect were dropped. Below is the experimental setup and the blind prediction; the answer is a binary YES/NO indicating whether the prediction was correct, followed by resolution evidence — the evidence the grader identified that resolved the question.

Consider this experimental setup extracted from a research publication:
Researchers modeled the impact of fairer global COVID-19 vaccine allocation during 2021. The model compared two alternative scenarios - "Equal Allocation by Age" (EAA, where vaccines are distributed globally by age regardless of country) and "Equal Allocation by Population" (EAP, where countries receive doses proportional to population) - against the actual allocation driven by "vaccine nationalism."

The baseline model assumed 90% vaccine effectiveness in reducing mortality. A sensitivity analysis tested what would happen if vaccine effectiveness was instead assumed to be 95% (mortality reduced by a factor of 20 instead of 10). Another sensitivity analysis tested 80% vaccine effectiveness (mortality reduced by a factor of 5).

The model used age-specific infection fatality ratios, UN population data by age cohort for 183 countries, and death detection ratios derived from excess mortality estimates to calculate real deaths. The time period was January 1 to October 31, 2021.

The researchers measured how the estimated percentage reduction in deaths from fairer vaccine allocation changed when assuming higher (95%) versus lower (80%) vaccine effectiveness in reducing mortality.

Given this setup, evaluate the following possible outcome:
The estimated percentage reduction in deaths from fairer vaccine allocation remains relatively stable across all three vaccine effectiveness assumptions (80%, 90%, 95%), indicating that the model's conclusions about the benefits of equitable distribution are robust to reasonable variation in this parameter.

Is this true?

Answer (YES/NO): NO